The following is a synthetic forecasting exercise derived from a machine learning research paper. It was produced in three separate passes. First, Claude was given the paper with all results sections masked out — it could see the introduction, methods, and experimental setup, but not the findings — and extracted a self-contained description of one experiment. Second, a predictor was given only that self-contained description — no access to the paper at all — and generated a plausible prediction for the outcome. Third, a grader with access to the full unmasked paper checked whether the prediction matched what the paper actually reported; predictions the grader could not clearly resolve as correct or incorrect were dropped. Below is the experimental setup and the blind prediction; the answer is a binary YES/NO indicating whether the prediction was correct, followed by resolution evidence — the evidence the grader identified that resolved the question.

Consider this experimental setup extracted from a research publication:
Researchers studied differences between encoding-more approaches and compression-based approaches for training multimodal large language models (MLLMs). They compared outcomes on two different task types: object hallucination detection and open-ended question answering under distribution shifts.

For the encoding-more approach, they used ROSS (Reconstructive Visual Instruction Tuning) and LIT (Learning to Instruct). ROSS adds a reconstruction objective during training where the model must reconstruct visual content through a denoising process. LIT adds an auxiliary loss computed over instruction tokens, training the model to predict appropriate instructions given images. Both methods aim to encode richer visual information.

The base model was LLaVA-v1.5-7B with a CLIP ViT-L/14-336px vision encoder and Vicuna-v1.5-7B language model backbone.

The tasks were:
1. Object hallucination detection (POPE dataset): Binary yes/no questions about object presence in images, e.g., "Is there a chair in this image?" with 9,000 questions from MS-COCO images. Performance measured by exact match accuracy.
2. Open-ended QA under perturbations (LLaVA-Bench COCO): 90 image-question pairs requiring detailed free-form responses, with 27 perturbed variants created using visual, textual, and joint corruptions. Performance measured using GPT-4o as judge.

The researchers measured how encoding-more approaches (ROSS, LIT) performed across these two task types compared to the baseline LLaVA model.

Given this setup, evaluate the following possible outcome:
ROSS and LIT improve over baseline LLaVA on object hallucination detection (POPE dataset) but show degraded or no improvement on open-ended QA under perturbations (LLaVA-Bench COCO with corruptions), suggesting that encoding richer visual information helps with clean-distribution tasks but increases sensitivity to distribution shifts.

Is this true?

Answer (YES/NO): YES